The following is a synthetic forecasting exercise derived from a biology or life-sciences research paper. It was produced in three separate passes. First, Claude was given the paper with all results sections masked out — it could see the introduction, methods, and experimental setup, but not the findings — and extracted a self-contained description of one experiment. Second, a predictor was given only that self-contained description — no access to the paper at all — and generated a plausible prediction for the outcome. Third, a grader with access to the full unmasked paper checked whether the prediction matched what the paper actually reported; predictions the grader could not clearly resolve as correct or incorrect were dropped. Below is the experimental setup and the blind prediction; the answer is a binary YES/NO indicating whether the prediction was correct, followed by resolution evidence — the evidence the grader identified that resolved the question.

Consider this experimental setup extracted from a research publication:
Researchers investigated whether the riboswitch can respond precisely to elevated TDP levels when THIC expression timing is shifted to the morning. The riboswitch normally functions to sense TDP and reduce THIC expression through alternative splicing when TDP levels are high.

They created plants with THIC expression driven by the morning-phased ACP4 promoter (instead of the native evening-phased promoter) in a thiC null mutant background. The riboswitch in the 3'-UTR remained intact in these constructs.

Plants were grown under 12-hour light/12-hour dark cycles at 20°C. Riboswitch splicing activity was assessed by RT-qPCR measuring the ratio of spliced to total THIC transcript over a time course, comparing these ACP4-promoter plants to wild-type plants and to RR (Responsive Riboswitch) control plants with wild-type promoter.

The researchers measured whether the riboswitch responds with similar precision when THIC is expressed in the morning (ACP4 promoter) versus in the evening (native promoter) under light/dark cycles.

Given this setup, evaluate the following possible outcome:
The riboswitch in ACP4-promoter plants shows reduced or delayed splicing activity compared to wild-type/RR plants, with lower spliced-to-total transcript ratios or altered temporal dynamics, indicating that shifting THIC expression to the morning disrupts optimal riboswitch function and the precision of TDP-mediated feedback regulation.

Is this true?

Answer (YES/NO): YES